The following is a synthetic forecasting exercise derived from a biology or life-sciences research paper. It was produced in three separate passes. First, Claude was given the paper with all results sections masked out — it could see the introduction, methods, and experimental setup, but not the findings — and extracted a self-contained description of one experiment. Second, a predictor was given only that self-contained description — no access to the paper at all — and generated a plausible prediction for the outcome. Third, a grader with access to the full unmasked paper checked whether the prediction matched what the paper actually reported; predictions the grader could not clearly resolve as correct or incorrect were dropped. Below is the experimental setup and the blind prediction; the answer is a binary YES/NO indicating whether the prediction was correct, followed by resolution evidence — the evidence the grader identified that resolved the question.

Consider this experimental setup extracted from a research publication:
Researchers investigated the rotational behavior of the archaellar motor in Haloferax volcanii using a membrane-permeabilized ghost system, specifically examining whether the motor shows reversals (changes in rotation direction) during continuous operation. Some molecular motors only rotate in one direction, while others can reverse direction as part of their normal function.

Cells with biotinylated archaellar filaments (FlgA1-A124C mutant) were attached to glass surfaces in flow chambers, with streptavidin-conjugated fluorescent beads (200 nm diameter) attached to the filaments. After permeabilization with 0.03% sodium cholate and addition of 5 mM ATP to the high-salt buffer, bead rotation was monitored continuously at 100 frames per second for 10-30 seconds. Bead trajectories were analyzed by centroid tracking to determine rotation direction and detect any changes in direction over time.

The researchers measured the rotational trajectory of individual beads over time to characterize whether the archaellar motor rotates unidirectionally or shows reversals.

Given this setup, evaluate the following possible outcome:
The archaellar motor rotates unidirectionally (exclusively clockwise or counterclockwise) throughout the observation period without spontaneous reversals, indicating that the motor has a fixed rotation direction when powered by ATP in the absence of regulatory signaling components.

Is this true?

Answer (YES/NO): NO